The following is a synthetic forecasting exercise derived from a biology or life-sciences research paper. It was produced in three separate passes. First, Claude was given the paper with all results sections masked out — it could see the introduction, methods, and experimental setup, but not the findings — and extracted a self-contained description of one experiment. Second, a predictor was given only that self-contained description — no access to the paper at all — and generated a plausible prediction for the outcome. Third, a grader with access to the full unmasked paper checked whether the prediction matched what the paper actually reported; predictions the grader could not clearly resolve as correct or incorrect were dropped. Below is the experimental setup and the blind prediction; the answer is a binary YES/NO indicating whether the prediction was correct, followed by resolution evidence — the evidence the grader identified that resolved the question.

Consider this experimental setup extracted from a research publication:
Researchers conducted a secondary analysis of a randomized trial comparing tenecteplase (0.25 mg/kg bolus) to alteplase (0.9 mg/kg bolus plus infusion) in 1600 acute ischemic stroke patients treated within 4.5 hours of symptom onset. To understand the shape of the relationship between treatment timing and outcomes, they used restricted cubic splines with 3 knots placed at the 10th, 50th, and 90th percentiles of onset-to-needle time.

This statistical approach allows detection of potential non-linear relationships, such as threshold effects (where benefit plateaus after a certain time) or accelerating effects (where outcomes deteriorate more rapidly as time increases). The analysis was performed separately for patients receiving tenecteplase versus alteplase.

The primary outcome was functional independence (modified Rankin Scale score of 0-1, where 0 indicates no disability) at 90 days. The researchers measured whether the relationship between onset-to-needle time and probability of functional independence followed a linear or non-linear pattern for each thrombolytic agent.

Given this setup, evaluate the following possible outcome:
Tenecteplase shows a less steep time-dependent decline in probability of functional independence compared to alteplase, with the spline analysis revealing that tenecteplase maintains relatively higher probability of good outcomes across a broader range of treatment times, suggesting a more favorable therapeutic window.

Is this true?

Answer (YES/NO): NO